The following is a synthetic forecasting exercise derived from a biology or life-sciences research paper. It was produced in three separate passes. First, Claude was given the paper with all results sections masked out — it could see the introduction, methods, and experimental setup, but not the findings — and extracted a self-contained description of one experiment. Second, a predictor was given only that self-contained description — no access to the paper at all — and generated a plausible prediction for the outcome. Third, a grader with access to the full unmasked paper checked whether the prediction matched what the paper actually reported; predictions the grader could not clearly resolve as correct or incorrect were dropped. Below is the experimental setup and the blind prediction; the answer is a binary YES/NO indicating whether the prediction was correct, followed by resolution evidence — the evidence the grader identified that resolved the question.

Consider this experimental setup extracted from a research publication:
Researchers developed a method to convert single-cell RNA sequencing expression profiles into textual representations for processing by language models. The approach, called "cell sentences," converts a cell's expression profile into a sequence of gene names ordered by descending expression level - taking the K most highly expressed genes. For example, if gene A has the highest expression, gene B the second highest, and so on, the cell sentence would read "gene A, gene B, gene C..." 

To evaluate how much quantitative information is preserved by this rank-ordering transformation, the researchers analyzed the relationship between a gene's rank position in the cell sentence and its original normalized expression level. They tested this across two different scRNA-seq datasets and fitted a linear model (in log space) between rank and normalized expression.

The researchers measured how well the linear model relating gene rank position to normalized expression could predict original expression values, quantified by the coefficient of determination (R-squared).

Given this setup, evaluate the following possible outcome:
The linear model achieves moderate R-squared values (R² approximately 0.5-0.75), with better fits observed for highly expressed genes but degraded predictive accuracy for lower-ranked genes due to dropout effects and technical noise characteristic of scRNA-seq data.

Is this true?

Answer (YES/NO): NO